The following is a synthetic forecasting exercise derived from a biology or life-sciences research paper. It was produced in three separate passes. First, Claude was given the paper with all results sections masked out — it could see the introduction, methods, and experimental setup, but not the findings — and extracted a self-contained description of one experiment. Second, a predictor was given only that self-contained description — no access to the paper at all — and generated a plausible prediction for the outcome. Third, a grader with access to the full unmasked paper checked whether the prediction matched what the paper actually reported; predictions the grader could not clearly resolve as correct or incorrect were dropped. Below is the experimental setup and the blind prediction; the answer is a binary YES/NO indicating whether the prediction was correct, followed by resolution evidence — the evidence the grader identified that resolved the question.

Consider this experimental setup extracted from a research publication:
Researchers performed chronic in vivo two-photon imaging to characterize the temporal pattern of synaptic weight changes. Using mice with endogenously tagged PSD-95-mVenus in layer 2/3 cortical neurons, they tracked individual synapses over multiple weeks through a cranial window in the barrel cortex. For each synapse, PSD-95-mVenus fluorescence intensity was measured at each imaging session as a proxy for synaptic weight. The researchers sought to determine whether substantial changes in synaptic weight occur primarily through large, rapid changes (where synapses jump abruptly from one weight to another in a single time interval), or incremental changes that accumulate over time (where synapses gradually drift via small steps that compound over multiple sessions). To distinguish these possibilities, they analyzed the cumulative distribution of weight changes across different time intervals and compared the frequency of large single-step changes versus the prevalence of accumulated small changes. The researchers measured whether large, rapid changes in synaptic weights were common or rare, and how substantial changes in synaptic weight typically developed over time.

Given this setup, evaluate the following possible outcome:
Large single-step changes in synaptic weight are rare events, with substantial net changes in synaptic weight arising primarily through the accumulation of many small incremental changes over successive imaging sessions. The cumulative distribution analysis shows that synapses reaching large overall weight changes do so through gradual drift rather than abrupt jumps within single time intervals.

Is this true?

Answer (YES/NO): YES